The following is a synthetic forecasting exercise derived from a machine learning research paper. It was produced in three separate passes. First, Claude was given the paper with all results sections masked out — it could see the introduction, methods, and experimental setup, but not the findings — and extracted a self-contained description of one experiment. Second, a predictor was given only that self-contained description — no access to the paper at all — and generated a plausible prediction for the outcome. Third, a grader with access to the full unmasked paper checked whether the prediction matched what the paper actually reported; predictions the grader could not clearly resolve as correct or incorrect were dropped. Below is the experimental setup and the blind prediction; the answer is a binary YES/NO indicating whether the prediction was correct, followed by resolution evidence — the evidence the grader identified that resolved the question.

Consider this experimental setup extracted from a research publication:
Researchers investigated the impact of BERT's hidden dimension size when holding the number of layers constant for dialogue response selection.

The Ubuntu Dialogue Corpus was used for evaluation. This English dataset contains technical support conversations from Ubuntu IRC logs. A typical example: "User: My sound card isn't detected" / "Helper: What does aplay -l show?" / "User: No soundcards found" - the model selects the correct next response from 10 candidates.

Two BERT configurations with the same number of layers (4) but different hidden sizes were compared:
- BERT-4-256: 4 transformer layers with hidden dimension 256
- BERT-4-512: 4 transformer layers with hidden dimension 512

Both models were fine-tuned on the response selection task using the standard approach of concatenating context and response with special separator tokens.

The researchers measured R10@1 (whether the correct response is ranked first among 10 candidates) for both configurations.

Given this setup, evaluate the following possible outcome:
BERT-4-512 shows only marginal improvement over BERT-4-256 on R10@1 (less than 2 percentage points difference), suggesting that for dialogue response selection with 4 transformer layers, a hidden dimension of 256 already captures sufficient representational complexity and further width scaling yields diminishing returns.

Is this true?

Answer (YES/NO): NO